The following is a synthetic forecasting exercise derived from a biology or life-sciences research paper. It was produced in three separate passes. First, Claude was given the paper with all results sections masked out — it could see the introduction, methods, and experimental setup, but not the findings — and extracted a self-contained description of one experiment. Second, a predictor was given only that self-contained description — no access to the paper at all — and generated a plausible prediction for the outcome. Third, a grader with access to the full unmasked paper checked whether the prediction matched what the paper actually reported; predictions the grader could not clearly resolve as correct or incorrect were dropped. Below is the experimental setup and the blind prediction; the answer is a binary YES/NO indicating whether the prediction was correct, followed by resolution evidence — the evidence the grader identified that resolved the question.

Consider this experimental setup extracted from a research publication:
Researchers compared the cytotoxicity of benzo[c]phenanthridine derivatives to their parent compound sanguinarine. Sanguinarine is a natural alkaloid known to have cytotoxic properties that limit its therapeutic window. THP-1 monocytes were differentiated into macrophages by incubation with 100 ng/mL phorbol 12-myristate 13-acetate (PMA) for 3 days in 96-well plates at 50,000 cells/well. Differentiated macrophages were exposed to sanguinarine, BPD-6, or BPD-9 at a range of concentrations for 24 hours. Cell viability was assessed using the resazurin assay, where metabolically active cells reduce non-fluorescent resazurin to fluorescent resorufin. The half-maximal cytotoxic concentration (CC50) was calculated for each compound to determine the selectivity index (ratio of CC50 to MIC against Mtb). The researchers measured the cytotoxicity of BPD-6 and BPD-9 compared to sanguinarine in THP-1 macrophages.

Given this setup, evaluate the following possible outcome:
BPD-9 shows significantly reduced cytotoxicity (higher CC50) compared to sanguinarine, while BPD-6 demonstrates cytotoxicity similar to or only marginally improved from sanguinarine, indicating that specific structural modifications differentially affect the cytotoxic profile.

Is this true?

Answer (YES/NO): NO